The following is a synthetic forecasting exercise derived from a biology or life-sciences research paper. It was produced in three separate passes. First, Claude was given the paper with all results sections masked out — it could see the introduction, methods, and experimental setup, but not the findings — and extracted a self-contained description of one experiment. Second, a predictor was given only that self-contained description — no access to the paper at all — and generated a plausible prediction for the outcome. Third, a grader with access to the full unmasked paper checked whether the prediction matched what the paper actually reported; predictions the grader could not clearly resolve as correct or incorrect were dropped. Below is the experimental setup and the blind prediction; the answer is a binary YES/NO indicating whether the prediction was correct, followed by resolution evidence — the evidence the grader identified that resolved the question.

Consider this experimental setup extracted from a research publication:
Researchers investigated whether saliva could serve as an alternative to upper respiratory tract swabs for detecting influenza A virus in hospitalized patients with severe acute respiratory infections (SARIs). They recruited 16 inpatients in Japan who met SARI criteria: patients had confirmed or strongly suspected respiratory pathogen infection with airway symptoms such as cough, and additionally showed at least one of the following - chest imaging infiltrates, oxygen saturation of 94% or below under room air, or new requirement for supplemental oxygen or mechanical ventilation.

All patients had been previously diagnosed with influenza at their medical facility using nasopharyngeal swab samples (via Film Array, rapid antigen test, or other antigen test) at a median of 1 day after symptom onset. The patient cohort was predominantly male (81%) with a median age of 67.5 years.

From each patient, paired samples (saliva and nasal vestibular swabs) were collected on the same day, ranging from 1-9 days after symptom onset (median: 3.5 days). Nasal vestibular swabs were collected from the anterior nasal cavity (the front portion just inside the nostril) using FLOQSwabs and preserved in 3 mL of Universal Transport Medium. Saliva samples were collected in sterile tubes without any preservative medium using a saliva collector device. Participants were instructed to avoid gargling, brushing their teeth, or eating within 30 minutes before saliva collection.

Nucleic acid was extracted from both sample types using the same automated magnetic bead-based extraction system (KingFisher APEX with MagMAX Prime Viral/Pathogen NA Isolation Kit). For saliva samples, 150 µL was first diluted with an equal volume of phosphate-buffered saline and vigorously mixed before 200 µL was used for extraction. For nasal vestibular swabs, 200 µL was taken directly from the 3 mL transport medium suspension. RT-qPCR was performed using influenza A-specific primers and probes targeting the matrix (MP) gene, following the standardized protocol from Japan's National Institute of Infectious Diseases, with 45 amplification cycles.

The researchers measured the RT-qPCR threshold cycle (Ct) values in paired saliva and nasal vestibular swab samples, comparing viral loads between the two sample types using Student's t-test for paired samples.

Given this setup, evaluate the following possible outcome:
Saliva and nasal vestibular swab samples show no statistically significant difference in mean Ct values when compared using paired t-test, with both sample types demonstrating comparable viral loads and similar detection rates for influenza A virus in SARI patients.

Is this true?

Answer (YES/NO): NO